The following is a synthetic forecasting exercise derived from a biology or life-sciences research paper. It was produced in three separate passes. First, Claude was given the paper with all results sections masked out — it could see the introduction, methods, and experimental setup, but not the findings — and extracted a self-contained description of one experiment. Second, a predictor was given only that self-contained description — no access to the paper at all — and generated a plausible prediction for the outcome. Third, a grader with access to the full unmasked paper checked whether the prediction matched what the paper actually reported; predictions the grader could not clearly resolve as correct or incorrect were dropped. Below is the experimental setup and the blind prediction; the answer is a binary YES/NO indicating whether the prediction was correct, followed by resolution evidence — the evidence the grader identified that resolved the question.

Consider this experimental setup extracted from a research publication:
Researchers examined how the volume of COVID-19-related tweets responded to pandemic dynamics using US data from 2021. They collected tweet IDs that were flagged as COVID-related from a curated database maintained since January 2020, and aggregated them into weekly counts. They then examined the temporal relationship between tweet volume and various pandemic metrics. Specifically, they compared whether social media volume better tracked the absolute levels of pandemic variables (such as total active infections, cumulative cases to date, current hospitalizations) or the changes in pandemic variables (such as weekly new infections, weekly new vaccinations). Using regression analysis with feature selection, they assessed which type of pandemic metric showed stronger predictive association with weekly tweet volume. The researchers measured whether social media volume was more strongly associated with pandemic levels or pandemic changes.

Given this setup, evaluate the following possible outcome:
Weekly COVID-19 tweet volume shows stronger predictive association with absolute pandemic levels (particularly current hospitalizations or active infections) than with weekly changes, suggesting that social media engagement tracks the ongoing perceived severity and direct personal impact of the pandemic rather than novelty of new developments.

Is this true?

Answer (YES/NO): NO